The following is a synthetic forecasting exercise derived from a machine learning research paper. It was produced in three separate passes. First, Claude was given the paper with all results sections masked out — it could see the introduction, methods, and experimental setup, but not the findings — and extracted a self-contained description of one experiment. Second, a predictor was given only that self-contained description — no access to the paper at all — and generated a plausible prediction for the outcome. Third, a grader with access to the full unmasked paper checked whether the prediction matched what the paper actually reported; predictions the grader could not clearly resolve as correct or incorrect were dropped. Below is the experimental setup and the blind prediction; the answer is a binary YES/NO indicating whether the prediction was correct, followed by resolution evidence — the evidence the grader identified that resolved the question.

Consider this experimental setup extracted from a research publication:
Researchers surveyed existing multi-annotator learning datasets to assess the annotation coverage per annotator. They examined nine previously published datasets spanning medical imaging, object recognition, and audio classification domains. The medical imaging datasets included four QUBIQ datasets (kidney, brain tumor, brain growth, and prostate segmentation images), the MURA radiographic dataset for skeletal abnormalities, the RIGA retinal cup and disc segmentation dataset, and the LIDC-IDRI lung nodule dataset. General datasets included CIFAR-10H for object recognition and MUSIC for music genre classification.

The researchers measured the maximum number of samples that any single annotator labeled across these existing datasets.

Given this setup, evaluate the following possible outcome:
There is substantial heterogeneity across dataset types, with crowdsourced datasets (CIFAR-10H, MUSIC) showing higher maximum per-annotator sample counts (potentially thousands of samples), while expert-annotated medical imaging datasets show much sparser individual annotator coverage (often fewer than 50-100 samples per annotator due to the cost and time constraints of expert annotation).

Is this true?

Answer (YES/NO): NO